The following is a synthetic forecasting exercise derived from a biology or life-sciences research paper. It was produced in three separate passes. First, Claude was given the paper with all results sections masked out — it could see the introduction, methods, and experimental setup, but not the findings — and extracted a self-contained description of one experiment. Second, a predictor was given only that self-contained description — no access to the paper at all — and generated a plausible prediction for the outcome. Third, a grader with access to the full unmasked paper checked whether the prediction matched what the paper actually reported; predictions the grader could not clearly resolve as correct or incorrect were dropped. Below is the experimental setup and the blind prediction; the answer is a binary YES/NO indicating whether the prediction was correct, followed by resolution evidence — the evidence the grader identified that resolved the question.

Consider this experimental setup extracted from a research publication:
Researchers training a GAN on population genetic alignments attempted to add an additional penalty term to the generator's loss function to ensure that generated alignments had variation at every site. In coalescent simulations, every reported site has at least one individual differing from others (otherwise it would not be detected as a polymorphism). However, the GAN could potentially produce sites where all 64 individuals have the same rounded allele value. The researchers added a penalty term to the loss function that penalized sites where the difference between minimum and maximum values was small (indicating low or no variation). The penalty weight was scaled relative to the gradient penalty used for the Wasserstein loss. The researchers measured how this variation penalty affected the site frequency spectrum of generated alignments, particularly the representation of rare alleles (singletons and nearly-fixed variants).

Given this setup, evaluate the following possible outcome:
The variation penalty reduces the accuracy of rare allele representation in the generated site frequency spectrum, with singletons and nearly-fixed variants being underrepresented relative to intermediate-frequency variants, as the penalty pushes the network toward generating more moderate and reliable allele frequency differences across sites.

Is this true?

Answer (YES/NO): YES